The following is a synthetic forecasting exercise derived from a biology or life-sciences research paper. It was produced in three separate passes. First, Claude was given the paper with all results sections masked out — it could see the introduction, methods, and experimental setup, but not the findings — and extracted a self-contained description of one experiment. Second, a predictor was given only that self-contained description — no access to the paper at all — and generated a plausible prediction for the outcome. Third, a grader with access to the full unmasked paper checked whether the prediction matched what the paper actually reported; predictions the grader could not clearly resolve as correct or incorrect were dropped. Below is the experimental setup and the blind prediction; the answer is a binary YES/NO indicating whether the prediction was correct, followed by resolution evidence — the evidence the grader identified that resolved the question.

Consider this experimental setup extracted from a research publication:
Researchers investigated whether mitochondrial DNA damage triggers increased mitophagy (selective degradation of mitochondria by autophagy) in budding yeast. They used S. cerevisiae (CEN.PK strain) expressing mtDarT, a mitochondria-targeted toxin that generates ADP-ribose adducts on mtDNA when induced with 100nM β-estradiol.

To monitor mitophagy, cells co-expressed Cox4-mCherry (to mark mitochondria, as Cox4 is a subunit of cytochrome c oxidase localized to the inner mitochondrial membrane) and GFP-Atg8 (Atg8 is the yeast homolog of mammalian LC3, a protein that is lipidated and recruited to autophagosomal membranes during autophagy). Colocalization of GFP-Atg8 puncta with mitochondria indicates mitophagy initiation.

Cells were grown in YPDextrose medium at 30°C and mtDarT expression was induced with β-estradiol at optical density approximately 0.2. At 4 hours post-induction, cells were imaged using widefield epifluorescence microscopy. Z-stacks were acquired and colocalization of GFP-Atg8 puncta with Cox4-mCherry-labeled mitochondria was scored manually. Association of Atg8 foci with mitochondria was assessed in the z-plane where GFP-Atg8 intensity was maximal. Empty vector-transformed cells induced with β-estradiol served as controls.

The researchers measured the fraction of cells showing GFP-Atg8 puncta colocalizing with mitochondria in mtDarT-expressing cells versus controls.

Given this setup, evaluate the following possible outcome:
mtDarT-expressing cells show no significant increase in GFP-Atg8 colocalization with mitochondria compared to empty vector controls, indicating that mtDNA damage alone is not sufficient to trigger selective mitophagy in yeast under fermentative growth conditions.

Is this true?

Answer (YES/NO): YES